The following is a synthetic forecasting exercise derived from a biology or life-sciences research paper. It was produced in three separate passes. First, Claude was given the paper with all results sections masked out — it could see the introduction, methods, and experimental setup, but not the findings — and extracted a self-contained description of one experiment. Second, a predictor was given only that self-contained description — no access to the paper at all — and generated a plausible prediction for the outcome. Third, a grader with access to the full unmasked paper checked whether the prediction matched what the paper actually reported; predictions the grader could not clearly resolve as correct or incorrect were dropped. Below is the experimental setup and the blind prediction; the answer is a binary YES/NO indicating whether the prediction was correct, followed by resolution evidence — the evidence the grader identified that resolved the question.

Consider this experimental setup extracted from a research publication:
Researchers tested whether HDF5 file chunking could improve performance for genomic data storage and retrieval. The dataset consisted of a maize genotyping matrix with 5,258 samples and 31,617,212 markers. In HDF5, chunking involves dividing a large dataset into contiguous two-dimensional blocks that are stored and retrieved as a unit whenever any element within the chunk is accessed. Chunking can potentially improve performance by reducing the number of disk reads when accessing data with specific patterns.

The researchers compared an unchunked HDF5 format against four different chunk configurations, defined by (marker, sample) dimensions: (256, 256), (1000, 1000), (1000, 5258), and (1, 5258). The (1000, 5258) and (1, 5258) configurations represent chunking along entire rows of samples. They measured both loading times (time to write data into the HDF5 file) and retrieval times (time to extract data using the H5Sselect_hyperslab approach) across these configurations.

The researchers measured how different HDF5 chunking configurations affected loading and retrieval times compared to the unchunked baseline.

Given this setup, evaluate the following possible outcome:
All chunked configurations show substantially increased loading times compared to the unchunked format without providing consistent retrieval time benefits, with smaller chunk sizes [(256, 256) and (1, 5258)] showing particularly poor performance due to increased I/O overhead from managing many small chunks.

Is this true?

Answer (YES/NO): NO